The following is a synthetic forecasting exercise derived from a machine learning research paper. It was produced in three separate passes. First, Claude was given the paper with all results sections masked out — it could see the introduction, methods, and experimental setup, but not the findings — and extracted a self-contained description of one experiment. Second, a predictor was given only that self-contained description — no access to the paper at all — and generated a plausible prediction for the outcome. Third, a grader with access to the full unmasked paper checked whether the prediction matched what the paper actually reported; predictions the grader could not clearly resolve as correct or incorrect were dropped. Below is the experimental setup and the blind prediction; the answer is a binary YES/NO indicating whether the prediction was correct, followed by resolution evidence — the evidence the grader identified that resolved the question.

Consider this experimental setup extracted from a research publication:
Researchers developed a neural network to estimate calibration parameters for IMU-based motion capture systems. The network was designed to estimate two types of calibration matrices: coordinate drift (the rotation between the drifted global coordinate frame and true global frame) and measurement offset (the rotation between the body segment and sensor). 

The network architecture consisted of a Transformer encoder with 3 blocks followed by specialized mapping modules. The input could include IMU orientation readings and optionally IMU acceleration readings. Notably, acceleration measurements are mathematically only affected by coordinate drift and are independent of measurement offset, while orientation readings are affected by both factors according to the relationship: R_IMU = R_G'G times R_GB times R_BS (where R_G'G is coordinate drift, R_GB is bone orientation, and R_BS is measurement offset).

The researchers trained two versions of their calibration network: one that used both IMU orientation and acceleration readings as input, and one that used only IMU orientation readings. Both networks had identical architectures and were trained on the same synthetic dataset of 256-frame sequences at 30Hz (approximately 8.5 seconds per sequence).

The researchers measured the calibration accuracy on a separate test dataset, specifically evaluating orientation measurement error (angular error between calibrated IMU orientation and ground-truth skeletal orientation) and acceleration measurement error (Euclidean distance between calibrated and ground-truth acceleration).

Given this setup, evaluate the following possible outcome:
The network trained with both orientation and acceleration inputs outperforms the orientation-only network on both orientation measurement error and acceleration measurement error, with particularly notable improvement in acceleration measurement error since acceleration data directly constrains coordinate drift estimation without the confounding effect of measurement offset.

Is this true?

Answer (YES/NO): YES